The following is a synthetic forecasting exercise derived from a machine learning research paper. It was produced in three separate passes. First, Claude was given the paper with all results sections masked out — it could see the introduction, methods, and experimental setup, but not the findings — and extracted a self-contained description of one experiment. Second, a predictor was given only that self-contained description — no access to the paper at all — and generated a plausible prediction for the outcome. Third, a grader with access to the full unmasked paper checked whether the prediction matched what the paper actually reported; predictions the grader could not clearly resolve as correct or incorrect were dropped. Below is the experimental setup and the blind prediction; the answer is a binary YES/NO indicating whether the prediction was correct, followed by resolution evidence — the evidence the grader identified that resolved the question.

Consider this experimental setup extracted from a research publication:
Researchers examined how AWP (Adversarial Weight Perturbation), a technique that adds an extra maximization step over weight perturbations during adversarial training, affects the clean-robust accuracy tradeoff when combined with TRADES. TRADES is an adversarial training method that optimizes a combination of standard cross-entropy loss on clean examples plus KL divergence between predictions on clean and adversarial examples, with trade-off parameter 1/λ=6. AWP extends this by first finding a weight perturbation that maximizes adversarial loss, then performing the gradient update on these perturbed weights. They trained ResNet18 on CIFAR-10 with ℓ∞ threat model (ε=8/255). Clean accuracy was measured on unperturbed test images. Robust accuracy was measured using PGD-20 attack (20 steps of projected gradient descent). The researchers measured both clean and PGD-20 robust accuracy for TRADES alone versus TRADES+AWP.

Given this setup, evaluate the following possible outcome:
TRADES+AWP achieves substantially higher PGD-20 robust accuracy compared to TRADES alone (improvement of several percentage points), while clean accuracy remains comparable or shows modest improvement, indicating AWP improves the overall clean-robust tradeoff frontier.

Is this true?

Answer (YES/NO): NO